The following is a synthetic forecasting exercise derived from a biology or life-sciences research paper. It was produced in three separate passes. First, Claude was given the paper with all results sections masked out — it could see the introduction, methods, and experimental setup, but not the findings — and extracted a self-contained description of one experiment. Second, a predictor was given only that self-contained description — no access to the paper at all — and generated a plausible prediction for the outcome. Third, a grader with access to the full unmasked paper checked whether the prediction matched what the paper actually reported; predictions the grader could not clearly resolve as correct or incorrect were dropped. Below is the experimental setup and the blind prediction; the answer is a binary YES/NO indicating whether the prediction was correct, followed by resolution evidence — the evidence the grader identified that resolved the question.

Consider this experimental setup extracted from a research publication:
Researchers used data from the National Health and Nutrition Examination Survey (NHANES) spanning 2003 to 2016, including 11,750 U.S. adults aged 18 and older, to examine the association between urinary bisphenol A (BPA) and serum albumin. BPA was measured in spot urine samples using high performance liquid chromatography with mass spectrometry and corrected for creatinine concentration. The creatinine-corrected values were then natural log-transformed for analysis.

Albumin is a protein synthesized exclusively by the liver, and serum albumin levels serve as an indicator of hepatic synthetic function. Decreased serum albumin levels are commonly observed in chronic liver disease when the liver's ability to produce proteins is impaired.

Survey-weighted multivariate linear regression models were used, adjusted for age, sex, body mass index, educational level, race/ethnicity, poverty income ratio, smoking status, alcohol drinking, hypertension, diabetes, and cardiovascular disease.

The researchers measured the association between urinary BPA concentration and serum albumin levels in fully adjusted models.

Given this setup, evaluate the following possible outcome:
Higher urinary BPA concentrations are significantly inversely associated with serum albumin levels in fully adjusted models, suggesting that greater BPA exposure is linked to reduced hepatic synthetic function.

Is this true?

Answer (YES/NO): YES